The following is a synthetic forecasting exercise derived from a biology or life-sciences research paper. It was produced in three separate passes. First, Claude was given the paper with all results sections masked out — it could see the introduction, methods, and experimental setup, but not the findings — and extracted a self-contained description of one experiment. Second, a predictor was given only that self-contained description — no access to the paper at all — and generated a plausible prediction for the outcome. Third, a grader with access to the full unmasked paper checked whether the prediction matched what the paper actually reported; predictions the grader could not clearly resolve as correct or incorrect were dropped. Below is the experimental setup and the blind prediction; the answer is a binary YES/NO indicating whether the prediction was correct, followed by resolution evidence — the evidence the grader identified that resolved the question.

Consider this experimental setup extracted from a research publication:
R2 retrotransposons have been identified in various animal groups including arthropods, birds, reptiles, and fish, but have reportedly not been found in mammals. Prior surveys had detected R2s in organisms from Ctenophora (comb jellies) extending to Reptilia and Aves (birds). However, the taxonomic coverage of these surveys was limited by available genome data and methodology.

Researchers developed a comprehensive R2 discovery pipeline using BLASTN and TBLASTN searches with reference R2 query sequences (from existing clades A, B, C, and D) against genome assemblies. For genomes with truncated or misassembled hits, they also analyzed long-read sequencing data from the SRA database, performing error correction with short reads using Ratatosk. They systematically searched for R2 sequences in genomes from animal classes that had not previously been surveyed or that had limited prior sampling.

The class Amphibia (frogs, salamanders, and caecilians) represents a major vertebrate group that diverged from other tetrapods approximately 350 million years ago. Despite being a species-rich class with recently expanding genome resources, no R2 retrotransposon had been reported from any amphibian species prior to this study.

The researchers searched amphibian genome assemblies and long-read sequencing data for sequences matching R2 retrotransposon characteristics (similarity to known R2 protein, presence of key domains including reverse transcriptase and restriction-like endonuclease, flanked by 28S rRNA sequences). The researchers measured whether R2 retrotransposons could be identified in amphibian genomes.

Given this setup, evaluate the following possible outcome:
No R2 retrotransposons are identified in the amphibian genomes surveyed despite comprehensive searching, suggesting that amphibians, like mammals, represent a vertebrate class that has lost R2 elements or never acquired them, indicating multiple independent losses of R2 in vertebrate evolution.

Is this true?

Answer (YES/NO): NO